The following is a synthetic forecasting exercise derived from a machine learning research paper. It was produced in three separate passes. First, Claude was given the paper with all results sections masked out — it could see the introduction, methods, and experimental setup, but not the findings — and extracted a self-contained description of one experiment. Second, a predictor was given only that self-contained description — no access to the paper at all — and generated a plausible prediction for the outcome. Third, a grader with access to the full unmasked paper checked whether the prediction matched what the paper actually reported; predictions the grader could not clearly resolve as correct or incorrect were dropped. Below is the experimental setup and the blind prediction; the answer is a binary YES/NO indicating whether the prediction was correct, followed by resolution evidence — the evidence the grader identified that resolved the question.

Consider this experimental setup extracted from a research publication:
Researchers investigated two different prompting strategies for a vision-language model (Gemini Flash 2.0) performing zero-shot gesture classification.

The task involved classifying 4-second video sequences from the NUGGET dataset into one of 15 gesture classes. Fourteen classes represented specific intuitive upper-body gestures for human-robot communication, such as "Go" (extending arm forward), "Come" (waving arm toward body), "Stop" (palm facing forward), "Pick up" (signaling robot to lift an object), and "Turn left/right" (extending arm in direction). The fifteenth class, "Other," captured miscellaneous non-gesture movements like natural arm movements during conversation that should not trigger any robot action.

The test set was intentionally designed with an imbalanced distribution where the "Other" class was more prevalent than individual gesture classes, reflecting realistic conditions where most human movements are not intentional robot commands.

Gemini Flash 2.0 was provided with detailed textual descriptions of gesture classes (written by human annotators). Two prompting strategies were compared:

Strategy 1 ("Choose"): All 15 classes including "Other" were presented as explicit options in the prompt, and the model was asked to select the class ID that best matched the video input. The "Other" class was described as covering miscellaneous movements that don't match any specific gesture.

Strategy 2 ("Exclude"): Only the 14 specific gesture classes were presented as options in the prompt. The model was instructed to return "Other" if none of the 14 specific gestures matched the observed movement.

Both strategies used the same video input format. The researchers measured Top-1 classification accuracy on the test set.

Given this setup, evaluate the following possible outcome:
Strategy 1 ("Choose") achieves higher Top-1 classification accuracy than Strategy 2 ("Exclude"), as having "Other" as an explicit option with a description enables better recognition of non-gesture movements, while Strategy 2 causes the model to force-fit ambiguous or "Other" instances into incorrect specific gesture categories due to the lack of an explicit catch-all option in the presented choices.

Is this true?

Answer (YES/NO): YES